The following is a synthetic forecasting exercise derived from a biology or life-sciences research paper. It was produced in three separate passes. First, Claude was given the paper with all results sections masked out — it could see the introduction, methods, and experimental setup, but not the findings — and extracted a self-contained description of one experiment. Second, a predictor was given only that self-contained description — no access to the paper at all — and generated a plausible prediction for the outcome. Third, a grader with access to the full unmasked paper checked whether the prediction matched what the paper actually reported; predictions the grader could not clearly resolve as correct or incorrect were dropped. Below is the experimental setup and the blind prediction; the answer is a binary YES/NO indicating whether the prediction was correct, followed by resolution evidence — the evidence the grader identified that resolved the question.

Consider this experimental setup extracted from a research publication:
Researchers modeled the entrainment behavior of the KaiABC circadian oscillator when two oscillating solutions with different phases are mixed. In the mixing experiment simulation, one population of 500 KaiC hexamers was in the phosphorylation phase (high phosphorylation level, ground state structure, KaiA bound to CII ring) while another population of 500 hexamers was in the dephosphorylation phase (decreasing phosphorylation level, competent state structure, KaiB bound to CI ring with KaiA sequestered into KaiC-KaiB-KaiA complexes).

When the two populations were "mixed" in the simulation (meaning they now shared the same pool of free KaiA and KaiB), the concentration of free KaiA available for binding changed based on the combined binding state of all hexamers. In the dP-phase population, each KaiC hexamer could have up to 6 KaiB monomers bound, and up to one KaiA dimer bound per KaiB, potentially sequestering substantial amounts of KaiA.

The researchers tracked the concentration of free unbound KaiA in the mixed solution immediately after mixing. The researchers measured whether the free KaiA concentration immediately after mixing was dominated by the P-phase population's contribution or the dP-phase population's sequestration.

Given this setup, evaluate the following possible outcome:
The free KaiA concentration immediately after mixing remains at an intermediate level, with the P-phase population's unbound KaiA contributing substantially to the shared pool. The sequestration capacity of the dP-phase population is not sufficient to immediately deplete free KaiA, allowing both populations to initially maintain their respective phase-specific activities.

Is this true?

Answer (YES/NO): NO